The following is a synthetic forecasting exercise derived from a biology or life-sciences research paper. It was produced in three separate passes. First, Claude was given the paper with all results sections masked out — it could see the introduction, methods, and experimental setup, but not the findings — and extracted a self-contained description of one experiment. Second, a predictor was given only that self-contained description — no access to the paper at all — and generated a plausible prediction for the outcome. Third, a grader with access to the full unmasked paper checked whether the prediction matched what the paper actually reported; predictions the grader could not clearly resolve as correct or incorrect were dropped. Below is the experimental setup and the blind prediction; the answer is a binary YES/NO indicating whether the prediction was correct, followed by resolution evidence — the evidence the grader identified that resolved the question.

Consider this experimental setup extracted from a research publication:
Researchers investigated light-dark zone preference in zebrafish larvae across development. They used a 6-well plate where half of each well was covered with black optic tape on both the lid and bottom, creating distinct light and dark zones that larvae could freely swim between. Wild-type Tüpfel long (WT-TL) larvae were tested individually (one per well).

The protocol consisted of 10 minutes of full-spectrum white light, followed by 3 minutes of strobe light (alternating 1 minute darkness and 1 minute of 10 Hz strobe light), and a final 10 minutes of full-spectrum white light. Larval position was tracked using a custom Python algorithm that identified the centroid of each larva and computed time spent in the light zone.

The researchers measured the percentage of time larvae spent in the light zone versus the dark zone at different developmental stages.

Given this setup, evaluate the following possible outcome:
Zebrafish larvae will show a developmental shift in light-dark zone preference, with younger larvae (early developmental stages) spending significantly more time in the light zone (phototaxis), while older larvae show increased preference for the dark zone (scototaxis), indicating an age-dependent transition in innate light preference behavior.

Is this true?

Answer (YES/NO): NO